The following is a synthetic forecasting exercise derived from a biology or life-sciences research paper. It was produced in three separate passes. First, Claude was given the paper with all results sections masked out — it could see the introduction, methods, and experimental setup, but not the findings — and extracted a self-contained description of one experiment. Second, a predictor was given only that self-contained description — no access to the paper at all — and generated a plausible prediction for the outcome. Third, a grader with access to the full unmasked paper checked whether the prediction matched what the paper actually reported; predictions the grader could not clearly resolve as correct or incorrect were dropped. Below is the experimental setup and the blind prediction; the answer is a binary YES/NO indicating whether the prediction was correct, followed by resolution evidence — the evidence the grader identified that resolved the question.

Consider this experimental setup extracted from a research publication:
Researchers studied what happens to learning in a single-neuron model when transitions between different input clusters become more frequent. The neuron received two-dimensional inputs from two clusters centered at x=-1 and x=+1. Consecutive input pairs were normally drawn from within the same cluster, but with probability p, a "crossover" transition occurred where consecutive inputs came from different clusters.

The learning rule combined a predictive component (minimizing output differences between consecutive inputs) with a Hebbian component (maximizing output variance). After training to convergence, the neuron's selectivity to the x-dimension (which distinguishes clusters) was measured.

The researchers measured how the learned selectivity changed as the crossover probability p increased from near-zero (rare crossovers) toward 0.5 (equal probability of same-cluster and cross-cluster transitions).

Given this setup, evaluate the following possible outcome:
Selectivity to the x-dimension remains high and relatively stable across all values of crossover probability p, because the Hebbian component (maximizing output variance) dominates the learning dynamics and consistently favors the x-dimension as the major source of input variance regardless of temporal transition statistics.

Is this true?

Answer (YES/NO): NO